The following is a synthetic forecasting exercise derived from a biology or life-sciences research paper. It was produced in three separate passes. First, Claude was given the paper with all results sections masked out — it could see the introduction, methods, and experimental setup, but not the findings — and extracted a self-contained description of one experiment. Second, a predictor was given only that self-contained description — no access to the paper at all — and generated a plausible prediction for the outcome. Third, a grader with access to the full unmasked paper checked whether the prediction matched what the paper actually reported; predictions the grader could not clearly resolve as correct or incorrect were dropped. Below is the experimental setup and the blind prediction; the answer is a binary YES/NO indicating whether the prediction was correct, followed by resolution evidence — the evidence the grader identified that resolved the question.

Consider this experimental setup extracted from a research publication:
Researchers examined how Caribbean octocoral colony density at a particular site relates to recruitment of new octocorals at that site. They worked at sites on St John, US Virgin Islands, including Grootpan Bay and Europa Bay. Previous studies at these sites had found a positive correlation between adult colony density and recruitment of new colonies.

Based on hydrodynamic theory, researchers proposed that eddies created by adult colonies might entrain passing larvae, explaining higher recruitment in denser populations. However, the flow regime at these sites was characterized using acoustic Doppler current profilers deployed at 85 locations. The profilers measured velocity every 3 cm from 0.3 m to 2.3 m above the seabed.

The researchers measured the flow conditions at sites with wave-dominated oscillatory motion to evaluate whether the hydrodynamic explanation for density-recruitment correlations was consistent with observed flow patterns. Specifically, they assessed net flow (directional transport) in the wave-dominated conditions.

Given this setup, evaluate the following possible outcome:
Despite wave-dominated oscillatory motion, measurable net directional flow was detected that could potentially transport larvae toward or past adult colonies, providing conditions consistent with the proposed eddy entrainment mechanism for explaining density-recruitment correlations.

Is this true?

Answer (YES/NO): NO